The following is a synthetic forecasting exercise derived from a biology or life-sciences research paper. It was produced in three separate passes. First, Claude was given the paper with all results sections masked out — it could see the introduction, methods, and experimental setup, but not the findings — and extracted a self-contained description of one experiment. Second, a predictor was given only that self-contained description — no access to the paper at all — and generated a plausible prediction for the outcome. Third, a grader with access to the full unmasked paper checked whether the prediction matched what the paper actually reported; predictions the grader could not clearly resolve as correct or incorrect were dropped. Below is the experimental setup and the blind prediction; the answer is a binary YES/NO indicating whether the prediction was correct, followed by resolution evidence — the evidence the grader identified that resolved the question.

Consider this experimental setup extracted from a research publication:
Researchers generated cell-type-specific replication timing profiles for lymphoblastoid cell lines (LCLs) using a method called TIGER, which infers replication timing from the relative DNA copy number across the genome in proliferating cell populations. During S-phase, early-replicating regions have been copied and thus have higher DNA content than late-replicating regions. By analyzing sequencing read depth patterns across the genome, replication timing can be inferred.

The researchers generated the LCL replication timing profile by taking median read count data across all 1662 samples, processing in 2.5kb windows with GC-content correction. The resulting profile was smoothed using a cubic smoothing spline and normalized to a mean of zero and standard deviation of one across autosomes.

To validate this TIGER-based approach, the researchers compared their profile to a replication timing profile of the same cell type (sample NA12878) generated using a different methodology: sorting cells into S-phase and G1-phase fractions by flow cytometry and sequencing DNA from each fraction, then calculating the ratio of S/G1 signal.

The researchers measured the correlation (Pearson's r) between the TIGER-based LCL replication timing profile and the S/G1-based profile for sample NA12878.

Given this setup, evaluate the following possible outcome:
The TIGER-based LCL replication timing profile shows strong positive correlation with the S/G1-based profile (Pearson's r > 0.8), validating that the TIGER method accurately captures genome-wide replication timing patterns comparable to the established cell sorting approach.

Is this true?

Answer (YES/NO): YES